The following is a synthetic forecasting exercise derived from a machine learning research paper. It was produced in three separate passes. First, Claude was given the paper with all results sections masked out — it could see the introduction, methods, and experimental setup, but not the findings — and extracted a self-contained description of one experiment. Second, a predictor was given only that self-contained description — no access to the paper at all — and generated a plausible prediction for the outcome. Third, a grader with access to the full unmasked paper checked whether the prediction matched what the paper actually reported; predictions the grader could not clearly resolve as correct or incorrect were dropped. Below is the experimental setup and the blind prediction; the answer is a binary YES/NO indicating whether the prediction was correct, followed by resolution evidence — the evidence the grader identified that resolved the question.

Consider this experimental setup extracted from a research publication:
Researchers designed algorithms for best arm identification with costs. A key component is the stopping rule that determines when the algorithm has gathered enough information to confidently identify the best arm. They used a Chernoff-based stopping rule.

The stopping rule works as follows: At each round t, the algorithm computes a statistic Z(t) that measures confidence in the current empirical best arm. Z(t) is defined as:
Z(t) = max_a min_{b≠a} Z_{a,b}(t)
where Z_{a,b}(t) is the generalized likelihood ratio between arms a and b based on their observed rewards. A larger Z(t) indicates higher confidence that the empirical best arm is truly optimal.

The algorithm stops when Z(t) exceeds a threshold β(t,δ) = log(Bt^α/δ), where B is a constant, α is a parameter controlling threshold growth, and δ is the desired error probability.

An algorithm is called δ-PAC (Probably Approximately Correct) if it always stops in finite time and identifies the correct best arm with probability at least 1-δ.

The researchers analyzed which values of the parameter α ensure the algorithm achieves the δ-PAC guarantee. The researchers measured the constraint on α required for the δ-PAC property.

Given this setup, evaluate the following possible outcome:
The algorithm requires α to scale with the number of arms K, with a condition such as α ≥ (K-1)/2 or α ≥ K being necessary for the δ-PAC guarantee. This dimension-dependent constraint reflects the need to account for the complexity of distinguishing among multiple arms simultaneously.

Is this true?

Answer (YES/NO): NO